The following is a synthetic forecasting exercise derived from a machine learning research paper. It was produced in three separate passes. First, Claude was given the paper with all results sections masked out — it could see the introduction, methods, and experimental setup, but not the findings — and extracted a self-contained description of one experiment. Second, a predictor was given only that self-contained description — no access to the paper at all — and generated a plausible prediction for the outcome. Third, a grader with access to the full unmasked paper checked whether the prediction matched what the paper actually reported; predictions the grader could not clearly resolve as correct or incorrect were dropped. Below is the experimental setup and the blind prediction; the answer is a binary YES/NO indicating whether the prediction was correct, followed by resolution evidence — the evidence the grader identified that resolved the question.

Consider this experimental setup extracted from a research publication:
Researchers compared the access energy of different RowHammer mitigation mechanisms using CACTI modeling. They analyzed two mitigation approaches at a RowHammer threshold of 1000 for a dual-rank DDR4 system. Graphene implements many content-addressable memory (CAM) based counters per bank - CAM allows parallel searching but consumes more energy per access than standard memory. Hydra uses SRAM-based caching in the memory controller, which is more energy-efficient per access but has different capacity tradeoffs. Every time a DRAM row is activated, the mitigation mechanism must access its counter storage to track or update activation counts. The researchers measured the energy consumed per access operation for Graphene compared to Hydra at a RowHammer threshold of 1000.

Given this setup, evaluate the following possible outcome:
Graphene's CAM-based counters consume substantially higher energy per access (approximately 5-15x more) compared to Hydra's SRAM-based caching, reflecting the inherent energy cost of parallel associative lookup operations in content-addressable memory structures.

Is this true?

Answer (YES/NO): NO